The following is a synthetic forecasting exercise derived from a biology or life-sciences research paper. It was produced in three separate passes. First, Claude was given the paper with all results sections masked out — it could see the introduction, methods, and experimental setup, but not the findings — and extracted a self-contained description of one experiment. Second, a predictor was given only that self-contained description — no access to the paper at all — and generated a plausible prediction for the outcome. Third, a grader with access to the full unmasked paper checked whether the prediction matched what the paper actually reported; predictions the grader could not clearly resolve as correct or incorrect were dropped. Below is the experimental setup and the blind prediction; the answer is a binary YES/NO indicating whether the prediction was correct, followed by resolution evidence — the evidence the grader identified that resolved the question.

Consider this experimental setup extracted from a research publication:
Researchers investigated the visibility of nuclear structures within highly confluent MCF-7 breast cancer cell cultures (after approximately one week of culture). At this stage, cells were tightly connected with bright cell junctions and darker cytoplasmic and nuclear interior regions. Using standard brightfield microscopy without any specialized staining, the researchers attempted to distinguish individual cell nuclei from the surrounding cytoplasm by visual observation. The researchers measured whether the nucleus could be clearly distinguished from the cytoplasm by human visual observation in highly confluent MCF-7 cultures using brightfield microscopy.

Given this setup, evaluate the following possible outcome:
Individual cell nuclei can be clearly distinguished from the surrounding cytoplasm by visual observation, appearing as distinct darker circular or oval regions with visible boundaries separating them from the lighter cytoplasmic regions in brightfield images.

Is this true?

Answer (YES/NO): NO